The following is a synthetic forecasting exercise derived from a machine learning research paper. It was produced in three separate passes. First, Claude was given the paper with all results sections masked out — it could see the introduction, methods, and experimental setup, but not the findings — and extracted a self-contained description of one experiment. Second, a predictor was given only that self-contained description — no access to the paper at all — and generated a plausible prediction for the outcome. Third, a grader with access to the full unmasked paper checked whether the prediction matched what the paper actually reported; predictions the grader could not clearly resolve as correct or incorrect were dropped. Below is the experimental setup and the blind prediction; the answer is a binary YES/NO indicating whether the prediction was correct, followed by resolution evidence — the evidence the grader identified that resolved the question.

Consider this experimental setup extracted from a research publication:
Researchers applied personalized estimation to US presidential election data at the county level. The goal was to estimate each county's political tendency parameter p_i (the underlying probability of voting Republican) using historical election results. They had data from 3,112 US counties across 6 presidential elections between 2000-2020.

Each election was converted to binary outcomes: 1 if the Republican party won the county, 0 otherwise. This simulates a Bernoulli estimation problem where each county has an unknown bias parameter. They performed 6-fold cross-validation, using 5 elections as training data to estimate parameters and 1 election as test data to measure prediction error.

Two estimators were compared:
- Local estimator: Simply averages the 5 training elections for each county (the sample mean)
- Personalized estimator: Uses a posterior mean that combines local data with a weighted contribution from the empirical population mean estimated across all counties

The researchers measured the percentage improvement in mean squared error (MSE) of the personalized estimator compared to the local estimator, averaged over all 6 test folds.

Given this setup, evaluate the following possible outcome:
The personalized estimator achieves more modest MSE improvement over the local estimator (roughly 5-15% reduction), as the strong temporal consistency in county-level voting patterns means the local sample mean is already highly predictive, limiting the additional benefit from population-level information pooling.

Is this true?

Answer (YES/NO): YES